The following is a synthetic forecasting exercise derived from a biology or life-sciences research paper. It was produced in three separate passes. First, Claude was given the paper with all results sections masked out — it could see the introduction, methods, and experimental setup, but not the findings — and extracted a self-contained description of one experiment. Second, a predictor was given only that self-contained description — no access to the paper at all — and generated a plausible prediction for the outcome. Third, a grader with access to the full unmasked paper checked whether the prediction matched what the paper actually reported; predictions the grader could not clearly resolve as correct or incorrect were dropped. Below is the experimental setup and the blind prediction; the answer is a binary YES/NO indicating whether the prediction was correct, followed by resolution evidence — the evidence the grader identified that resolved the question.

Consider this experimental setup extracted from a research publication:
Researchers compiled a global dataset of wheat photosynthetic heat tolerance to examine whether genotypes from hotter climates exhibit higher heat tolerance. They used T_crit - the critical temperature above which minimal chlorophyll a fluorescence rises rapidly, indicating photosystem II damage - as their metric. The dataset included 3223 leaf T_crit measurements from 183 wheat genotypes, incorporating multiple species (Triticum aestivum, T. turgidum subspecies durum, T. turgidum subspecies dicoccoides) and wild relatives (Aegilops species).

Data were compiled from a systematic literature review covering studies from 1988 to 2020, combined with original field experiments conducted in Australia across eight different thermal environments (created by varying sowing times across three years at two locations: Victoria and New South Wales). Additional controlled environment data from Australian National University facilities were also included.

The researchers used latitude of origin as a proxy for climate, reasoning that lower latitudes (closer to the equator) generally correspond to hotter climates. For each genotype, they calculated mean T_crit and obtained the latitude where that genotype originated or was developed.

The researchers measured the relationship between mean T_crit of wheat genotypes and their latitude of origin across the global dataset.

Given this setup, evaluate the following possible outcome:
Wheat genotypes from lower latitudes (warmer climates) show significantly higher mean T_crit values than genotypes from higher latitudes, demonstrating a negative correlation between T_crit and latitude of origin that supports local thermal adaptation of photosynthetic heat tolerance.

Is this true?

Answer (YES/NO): NO